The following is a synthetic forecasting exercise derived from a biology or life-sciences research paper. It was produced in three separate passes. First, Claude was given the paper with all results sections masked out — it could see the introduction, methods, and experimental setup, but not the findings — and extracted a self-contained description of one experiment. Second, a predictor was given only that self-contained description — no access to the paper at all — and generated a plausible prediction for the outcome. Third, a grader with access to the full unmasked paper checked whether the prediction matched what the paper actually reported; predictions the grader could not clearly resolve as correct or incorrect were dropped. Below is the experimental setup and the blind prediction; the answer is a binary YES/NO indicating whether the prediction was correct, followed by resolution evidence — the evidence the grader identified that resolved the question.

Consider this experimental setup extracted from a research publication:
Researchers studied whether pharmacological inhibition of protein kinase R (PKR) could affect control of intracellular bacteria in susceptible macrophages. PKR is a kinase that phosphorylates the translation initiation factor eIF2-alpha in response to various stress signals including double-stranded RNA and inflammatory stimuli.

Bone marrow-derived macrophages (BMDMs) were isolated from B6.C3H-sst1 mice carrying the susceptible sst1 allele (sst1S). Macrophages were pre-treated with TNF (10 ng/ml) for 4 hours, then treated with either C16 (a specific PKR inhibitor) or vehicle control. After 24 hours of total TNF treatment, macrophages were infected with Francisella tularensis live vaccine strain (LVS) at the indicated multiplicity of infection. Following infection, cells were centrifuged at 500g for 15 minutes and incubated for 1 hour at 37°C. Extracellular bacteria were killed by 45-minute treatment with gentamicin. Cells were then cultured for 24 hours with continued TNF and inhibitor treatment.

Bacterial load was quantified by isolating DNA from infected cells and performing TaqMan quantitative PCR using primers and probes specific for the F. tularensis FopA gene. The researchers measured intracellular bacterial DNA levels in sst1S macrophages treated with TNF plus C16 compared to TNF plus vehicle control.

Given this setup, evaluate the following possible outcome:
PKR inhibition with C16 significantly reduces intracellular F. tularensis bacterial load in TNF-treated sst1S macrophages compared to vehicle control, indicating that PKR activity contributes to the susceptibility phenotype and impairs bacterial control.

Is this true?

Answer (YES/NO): NO